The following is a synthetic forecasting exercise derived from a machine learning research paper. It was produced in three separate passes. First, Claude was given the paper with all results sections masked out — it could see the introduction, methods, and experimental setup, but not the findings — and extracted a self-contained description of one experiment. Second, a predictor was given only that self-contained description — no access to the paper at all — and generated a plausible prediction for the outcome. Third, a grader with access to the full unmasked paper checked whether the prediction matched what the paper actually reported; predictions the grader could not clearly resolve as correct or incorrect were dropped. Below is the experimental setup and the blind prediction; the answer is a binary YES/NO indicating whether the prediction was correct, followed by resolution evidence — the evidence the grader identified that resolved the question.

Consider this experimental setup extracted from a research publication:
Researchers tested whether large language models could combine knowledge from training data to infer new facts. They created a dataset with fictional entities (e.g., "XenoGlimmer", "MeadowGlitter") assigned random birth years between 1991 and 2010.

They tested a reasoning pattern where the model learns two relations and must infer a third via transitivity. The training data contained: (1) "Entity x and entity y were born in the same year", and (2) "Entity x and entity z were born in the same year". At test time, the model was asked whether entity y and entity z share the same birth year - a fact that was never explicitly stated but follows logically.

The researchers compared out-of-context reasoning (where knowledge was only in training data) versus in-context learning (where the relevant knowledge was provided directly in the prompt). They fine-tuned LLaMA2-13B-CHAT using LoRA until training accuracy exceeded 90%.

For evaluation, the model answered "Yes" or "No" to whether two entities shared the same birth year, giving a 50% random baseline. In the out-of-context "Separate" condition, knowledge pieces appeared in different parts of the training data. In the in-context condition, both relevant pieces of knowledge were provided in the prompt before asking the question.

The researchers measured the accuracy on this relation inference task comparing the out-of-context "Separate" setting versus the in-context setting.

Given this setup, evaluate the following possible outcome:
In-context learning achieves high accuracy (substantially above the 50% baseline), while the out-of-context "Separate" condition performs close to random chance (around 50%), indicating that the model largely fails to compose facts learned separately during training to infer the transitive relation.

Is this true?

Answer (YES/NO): YES